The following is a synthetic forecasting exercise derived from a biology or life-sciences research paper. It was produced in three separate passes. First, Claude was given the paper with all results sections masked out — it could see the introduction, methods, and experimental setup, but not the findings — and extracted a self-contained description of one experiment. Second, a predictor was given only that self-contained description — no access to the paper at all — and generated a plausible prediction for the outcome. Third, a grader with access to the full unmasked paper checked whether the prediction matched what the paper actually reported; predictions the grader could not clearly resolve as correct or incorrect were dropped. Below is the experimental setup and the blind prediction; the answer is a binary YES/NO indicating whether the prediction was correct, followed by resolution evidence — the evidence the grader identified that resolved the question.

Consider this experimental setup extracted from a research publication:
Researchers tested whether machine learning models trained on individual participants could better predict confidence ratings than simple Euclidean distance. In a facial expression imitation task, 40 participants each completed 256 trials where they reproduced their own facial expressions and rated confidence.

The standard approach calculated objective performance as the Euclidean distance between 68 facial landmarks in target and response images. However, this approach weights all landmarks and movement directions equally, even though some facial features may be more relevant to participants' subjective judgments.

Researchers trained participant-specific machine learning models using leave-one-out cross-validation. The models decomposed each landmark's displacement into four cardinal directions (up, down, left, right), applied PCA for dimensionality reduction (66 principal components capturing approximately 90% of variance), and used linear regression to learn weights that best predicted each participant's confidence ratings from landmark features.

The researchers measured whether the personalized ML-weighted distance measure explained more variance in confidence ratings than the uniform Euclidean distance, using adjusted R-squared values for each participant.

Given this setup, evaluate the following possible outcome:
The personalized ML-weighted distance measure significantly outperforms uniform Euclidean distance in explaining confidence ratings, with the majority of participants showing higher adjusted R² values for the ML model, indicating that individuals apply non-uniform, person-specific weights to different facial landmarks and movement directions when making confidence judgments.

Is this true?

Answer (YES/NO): YES